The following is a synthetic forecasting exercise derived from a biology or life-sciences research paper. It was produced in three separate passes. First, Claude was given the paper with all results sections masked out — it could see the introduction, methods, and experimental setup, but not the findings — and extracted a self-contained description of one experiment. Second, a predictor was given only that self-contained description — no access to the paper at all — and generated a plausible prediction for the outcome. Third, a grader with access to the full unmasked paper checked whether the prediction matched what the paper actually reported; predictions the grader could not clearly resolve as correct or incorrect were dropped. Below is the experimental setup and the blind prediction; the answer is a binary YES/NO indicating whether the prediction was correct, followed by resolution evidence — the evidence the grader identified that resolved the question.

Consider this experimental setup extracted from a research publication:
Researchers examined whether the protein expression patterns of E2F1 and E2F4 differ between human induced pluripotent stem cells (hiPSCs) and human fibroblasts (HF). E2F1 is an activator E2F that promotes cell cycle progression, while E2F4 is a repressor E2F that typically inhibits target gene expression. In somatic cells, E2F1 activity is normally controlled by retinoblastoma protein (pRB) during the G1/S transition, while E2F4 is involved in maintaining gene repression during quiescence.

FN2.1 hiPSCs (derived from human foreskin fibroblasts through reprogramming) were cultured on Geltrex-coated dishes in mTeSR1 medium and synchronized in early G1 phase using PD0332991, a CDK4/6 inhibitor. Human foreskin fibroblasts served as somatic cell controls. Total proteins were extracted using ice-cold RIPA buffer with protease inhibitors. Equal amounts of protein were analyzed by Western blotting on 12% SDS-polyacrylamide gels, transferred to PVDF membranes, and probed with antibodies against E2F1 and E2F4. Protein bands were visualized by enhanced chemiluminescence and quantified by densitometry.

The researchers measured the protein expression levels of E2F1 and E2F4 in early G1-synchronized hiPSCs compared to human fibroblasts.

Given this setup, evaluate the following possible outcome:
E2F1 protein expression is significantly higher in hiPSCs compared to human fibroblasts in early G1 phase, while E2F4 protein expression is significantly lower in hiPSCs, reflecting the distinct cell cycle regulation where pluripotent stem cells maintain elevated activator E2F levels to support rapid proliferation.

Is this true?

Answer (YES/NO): NO